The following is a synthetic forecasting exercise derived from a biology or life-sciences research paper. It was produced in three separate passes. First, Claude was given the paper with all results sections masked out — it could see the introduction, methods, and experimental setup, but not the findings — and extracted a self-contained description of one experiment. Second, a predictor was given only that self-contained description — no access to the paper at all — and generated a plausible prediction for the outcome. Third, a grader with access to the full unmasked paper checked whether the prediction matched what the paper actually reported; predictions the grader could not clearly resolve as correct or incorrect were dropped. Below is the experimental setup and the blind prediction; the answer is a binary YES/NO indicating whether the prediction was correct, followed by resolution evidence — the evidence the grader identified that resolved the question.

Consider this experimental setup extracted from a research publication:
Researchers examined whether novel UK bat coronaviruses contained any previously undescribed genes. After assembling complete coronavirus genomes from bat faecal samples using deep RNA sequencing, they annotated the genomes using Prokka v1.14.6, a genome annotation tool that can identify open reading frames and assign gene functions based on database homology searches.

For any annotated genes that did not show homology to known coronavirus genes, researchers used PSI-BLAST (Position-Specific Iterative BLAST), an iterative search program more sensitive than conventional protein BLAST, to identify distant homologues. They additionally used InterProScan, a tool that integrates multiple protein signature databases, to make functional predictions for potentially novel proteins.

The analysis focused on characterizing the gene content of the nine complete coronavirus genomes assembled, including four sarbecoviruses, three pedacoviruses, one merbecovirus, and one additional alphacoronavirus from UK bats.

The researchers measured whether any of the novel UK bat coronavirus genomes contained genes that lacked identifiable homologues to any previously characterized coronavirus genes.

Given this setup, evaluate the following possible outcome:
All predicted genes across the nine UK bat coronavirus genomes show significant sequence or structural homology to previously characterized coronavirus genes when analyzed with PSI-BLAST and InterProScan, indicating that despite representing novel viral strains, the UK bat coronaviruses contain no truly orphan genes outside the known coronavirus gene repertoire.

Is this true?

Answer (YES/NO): NO